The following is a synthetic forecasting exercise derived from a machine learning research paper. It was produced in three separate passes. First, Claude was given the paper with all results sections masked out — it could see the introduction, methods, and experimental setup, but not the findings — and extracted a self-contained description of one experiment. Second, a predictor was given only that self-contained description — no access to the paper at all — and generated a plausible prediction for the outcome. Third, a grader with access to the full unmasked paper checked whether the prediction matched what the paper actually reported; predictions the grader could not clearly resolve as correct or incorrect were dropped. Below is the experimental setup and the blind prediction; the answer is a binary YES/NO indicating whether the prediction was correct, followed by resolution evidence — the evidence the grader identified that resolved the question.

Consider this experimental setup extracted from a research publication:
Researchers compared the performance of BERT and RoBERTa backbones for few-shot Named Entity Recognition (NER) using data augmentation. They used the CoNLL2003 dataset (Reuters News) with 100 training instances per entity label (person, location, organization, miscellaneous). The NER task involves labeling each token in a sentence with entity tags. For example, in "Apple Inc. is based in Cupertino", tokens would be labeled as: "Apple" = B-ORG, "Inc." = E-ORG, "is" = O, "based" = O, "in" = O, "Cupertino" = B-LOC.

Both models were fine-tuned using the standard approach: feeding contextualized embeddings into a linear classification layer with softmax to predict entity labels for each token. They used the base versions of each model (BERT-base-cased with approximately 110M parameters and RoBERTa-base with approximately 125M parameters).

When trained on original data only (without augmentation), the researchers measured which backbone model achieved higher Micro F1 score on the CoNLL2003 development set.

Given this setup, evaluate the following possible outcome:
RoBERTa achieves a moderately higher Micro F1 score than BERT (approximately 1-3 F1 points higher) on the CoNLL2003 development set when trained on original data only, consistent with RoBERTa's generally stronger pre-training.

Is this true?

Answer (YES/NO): NO